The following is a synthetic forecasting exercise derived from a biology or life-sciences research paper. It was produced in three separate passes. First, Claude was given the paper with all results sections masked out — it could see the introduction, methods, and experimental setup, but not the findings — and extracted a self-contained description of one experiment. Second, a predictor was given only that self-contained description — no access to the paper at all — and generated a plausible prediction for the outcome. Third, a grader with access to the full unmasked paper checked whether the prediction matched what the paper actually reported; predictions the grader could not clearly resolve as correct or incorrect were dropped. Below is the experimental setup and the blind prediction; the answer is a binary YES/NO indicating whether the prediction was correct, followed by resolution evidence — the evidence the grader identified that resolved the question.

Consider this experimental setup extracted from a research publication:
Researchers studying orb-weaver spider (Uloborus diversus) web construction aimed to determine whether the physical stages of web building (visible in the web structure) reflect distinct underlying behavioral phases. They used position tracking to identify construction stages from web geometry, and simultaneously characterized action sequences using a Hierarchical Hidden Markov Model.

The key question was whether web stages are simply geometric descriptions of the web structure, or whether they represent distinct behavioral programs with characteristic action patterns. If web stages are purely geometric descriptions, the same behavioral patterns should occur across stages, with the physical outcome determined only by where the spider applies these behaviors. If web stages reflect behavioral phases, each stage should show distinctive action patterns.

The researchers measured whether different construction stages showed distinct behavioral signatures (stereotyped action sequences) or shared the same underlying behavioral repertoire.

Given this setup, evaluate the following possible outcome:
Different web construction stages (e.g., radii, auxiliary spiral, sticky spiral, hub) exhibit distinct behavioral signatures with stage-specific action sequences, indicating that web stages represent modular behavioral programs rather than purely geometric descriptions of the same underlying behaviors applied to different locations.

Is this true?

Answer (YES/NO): YES